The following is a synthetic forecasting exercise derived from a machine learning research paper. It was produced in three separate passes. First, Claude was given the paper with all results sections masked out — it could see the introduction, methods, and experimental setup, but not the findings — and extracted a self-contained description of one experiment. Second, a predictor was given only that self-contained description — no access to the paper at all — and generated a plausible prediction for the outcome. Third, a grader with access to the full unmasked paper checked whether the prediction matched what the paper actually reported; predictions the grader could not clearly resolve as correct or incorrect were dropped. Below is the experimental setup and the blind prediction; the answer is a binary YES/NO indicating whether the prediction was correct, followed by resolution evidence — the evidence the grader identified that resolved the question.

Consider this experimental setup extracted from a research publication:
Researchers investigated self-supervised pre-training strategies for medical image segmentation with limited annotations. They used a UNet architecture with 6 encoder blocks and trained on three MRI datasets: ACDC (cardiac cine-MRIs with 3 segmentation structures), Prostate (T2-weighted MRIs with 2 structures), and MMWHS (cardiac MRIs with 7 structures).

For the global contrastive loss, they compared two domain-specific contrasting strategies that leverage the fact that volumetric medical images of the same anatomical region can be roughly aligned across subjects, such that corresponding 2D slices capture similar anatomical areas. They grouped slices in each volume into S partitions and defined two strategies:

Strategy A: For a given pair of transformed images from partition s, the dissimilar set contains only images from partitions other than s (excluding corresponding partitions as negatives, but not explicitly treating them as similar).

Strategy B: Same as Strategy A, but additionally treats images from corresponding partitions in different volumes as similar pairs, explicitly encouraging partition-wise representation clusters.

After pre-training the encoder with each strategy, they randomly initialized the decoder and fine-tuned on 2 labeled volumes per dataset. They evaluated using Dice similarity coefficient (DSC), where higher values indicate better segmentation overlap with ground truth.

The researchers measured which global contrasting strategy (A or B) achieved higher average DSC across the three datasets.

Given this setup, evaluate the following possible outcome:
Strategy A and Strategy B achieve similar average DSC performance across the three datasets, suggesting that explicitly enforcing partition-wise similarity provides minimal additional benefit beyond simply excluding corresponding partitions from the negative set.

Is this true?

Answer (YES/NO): YES